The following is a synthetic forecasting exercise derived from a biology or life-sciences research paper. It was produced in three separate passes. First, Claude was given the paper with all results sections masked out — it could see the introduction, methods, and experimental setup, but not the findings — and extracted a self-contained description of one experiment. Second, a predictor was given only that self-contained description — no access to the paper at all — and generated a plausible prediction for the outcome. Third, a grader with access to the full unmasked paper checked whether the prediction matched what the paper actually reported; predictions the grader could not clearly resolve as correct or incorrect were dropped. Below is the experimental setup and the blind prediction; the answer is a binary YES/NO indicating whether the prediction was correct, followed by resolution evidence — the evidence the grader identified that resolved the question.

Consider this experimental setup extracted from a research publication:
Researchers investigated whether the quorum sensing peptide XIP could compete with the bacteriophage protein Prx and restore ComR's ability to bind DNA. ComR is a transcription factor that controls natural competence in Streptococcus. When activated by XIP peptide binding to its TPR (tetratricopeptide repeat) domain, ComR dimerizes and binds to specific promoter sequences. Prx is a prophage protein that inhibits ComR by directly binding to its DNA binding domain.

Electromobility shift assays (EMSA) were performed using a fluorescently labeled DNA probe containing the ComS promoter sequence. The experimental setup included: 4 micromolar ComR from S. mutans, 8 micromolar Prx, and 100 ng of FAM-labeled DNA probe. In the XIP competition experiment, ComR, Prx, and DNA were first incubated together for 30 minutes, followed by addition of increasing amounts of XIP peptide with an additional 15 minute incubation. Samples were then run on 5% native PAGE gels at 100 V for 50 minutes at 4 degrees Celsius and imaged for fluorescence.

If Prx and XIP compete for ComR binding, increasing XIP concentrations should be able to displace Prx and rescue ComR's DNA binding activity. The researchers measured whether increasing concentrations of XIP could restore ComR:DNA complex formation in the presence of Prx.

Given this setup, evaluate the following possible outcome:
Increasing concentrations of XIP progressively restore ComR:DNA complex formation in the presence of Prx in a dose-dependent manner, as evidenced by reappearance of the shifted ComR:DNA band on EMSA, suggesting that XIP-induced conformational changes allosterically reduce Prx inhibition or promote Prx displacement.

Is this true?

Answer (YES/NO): NO